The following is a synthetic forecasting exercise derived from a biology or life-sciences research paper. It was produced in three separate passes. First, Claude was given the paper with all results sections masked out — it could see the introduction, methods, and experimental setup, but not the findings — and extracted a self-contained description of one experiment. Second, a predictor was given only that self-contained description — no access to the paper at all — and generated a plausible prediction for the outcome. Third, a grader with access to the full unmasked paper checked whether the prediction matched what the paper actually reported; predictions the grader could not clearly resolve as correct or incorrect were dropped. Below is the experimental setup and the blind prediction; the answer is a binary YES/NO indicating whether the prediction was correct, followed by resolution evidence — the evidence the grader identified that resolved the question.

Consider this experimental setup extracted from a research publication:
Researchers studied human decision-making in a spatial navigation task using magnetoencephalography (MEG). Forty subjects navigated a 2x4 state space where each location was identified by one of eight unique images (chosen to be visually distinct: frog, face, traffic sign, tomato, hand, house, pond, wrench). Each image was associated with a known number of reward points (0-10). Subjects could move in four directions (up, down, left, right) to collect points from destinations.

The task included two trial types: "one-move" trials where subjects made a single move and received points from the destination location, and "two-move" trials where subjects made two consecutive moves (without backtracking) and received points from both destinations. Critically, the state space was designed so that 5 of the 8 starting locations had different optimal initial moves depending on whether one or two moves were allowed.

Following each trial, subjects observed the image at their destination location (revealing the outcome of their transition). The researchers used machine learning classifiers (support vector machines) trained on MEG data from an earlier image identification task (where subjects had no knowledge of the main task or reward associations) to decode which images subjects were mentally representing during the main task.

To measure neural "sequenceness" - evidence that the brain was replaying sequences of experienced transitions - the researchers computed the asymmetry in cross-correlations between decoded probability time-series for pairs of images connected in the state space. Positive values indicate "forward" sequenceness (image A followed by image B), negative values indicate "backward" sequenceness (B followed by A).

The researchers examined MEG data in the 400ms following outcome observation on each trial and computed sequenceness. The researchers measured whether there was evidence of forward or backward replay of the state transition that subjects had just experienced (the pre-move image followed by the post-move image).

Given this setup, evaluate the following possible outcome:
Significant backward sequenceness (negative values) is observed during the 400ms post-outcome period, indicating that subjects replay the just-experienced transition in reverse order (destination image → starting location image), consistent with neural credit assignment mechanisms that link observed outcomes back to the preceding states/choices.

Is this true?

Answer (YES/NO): NO